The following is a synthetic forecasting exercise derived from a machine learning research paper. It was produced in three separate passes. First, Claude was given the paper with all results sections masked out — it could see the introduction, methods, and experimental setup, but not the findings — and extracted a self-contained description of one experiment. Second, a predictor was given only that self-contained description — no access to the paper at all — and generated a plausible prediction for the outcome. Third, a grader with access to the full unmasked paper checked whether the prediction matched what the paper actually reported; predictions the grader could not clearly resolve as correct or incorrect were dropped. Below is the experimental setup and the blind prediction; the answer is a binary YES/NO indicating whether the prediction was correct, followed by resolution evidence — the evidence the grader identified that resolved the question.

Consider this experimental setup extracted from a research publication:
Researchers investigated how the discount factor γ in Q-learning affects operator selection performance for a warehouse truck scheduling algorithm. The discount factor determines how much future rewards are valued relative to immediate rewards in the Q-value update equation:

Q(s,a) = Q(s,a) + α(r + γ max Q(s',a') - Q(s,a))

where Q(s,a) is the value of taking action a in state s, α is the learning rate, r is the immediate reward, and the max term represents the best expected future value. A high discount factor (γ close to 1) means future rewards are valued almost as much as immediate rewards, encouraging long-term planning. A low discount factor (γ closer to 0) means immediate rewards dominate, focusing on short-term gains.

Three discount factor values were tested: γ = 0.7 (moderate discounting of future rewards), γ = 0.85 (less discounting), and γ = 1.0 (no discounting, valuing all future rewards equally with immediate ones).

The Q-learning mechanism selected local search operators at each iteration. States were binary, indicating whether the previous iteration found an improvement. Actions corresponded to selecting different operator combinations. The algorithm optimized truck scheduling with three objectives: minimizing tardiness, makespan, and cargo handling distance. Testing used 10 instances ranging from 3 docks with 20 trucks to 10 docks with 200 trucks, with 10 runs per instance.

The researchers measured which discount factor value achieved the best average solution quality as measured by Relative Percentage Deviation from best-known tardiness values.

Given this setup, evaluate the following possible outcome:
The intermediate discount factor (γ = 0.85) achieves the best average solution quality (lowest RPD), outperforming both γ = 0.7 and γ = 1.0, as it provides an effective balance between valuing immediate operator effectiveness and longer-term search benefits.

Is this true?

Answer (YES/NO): NO